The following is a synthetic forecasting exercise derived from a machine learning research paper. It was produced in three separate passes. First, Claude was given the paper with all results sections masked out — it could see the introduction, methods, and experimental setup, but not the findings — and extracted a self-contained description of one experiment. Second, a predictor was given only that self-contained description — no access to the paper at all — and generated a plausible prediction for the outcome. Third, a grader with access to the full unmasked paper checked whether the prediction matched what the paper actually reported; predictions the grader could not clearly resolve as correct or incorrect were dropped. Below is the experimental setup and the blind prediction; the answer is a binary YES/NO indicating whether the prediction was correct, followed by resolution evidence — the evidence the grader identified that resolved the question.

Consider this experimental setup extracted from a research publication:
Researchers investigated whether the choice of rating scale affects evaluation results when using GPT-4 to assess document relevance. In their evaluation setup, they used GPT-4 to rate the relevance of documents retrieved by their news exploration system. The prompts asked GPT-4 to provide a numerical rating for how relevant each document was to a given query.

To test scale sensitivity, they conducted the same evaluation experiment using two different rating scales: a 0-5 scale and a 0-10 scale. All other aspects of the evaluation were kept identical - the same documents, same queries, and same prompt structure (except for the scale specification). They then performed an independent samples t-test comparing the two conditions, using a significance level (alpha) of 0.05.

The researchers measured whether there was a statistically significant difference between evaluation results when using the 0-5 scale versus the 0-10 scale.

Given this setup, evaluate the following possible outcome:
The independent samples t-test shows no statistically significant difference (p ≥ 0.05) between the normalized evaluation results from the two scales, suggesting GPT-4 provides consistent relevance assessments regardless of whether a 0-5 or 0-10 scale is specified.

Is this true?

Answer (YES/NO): YES